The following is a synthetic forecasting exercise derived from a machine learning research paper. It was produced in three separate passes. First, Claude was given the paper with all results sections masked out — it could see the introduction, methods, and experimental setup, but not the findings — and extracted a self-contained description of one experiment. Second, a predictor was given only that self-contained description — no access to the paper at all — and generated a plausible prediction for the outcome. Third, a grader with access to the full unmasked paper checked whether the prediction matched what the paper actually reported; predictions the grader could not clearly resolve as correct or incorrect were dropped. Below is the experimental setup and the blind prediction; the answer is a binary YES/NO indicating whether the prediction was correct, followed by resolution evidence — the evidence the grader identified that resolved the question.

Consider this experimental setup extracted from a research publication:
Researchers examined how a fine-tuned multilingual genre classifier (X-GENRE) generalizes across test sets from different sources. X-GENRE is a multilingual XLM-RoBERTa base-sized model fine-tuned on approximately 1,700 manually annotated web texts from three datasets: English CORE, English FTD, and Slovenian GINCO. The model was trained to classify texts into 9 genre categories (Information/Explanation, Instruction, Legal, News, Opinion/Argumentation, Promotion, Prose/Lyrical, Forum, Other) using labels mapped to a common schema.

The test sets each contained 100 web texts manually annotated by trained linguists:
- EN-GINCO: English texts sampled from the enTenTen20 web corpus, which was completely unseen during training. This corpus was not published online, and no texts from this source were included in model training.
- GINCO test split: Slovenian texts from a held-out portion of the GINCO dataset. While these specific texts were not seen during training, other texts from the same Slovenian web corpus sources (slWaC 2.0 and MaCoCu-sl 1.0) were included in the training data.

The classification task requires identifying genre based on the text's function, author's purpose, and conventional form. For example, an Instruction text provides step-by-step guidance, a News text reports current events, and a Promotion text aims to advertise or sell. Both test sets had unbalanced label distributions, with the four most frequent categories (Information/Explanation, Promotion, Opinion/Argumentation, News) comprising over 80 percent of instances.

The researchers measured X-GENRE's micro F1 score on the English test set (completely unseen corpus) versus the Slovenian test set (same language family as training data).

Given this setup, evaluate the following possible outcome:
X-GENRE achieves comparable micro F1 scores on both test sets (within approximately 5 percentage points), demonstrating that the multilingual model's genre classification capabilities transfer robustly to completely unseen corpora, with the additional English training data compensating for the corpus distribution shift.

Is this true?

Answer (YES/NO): NO